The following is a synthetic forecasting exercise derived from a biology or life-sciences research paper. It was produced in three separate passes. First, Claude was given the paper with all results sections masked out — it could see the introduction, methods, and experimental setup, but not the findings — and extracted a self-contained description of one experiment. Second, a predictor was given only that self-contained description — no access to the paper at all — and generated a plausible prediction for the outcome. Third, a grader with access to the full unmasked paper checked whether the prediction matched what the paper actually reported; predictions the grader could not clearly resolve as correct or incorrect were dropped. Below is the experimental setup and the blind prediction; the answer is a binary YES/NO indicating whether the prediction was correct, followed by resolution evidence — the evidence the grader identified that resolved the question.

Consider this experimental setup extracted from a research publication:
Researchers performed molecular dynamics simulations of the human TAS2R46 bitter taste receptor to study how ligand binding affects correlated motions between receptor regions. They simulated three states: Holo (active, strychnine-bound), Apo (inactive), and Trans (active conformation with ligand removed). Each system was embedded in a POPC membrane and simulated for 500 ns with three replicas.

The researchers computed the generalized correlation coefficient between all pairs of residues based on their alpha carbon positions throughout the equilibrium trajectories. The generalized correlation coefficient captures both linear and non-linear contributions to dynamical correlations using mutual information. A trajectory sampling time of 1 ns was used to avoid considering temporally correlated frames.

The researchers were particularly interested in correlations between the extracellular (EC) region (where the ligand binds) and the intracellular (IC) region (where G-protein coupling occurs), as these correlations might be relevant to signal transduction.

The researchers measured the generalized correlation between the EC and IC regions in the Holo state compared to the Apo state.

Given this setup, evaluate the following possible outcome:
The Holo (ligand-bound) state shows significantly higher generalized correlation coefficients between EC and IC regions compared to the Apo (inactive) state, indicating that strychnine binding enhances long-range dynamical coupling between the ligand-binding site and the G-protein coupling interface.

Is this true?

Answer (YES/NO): YES